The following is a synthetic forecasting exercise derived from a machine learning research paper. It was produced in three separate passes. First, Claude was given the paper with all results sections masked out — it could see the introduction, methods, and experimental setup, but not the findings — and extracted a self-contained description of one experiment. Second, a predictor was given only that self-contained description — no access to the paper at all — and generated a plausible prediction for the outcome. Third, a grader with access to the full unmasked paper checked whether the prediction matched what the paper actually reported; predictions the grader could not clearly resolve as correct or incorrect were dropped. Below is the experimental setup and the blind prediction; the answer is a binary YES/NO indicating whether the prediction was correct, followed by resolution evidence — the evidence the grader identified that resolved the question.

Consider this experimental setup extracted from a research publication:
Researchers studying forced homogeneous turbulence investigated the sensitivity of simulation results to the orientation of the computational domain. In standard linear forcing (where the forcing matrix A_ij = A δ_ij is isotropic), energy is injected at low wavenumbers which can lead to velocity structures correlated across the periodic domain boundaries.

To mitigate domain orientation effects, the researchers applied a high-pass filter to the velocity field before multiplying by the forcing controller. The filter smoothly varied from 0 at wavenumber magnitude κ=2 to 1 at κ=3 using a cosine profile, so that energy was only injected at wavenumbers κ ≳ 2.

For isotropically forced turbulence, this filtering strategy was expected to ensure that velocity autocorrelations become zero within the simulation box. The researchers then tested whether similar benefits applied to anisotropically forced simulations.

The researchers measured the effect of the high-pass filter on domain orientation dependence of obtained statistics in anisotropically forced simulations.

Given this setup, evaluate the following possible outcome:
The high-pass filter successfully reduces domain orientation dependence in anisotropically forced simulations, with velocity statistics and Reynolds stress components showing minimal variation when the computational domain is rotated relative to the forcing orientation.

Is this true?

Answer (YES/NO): YES